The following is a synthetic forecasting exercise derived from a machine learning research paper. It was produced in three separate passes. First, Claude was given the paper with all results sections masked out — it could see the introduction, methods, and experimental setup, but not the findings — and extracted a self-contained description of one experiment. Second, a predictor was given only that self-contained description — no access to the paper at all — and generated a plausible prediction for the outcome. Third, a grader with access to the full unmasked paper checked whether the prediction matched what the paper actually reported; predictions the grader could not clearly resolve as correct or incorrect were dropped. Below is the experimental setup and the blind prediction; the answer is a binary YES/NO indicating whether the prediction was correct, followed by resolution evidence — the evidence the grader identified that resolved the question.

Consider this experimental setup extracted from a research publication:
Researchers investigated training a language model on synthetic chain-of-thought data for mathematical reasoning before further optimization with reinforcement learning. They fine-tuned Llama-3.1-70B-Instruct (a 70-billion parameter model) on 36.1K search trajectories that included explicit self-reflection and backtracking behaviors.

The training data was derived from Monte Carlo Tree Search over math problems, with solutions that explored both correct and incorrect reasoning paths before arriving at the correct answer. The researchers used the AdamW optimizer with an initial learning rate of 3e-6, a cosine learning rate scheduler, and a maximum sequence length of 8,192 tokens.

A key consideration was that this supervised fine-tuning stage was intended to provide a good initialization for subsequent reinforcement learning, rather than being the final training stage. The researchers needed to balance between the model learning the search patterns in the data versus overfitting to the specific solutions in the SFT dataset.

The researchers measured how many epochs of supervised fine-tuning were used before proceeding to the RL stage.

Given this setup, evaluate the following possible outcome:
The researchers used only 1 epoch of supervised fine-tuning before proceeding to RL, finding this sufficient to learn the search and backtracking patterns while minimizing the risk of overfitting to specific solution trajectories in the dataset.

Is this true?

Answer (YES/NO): YES